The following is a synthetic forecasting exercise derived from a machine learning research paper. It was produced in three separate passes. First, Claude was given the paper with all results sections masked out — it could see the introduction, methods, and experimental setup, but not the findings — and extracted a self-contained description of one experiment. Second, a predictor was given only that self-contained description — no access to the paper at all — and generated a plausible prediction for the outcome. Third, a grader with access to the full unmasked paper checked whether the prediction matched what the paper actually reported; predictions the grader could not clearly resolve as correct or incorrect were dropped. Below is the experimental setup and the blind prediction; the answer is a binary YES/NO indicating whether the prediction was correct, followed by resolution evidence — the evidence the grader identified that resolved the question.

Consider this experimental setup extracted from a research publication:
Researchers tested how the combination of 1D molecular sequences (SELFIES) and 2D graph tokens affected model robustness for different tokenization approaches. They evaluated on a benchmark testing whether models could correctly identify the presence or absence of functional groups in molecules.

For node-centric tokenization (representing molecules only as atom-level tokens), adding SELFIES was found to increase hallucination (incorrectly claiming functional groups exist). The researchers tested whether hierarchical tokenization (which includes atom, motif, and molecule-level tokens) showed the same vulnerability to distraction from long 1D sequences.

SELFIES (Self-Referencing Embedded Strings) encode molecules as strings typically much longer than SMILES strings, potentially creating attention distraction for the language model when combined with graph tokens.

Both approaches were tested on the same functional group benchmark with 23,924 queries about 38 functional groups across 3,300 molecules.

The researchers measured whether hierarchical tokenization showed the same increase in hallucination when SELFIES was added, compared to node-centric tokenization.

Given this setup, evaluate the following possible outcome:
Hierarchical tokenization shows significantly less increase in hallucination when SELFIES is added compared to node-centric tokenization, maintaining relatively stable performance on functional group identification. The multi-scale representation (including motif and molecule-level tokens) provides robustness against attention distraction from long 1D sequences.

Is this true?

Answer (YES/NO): YES